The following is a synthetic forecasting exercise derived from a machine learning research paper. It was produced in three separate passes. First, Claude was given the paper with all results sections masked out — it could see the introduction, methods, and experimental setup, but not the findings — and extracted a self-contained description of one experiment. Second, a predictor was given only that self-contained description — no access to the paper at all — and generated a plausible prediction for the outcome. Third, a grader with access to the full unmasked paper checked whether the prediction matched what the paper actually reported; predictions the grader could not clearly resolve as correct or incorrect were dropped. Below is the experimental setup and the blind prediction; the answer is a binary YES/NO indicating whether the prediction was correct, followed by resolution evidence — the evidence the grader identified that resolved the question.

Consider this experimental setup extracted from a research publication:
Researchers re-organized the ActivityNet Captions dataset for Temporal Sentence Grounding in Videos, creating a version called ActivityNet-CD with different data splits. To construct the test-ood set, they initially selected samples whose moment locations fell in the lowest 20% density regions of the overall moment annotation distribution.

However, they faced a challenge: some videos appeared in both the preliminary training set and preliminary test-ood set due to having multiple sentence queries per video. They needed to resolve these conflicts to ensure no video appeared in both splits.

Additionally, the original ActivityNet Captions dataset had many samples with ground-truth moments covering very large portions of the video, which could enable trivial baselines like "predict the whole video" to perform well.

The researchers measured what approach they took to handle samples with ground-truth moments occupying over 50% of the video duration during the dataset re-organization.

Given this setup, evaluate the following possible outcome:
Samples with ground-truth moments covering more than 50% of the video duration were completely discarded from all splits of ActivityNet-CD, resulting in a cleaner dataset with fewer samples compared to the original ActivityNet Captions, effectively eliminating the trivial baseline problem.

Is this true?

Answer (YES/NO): NO